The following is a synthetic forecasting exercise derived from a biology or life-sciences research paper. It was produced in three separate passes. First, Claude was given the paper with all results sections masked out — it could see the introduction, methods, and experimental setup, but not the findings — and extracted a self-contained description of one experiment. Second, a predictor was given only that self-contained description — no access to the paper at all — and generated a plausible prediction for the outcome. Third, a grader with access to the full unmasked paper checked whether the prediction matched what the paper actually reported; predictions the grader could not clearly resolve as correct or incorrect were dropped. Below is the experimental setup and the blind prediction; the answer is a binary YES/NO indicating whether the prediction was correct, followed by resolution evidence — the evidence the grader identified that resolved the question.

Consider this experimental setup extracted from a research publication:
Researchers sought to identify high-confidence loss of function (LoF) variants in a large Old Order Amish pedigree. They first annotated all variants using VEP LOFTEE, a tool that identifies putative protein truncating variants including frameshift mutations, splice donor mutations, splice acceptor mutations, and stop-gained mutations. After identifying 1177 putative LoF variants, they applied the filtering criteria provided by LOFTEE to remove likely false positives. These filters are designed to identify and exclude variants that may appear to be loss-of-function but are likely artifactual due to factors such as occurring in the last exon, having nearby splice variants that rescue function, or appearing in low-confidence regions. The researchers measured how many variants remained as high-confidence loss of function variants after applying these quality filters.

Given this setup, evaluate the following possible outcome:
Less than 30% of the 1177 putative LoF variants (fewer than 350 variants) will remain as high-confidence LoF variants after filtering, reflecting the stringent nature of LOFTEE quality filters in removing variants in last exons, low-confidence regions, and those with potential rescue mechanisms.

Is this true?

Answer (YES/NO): NO